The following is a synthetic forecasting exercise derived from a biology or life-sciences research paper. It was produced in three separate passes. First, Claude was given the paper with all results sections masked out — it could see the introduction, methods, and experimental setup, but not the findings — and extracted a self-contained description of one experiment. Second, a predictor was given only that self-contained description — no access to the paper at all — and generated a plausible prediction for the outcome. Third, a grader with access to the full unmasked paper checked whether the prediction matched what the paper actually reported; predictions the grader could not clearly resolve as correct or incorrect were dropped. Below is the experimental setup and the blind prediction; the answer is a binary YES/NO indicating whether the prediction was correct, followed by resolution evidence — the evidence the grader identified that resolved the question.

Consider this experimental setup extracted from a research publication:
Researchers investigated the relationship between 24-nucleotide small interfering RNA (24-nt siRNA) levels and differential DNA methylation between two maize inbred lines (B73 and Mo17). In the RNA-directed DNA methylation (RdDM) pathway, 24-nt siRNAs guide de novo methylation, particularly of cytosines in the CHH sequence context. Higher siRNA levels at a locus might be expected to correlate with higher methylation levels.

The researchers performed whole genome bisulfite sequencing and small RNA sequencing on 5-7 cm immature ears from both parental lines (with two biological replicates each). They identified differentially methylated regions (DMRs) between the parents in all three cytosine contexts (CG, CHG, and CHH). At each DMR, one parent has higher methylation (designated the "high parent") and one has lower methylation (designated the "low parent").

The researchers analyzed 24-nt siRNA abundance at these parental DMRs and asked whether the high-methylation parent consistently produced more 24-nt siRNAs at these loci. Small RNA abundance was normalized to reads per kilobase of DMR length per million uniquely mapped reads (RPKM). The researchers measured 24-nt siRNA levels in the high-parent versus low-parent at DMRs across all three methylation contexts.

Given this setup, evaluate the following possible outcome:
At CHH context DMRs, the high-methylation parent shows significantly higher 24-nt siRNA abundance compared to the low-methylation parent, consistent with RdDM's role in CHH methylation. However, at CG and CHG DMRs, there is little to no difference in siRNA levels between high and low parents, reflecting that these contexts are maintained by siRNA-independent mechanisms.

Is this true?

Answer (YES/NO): NO